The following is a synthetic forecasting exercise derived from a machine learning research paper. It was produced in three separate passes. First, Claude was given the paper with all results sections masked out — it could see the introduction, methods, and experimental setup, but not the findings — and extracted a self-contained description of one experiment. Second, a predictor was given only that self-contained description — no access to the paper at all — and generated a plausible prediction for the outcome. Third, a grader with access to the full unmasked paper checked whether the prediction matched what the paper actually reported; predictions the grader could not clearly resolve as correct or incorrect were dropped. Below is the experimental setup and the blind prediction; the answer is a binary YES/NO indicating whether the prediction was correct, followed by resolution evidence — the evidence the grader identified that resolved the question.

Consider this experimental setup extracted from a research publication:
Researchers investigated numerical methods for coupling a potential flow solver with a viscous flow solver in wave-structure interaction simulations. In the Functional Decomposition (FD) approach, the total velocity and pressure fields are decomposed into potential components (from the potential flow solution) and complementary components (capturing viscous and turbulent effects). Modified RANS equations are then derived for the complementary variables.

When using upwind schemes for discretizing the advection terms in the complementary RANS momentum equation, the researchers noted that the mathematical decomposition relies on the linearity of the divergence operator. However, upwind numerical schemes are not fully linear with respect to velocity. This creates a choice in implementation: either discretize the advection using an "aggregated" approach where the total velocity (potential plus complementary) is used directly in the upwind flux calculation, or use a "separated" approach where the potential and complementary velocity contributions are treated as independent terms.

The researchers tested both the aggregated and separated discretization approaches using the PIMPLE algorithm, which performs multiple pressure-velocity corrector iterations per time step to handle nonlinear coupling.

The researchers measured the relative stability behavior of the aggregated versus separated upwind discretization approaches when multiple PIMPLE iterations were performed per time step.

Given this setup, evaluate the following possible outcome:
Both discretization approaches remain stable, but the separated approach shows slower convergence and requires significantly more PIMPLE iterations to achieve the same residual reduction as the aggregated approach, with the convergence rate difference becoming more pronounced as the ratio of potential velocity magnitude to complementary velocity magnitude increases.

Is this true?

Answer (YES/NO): NO